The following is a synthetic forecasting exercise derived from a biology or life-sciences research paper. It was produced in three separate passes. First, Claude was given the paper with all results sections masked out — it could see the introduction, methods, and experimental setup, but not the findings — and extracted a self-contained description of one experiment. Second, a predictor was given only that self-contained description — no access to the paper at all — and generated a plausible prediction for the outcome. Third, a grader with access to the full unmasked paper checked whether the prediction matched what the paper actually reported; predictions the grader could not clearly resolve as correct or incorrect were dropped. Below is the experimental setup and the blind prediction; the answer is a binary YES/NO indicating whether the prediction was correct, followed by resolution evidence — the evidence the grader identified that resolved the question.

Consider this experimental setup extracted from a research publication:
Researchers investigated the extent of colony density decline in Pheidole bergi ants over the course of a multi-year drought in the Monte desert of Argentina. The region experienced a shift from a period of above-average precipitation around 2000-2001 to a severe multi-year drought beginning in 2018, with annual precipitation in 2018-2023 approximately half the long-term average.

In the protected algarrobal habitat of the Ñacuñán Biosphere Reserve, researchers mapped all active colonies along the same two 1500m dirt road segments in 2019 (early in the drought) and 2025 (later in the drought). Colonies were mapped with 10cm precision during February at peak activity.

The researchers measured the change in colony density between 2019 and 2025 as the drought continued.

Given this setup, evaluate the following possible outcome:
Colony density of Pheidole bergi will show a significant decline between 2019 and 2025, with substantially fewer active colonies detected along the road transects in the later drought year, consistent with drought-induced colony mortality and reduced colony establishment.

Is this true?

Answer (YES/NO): YES